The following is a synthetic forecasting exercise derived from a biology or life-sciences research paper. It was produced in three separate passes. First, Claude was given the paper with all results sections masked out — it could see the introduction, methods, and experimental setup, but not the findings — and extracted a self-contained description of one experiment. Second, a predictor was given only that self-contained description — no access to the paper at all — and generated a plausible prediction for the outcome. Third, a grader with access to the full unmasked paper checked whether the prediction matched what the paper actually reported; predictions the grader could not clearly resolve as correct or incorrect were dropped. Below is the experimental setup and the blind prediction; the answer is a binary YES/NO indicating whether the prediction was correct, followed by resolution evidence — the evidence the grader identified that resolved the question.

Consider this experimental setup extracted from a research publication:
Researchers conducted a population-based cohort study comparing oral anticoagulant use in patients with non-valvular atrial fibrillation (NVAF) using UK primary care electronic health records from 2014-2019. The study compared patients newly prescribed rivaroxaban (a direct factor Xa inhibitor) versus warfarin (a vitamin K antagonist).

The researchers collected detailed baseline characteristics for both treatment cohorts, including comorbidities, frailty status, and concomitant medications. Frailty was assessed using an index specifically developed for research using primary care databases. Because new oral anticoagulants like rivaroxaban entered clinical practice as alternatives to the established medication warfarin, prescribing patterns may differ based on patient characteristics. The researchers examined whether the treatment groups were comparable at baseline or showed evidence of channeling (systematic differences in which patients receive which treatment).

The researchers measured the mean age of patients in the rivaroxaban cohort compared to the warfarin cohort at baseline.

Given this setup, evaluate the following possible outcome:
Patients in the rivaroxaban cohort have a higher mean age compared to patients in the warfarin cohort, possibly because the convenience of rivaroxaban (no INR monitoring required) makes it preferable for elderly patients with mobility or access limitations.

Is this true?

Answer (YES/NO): NO